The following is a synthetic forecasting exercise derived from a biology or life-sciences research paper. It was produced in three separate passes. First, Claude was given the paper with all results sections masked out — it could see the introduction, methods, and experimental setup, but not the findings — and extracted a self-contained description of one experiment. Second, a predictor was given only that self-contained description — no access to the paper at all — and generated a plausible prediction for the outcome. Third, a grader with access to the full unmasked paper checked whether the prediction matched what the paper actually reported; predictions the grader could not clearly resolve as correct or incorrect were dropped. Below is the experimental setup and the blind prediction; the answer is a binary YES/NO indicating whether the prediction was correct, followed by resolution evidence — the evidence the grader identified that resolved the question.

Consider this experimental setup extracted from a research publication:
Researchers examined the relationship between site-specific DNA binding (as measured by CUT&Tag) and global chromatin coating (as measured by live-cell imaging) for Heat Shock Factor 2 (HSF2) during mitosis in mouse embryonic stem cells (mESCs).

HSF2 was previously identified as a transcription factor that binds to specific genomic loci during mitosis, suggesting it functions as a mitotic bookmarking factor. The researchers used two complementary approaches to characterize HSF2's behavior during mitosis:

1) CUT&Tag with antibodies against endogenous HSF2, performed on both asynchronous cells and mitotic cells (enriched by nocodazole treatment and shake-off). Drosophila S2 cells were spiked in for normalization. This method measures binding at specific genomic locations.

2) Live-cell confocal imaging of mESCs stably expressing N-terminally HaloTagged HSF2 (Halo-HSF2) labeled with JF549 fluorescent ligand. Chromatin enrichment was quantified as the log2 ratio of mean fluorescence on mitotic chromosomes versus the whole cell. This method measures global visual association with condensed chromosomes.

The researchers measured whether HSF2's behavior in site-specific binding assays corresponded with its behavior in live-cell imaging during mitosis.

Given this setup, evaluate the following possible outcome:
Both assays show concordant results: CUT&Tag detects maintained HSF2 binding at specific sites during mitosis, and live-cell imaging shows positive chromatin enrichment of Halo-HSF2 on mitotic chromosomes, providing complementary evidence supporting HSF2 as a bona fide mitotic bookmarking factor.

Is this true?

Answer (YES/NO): NO